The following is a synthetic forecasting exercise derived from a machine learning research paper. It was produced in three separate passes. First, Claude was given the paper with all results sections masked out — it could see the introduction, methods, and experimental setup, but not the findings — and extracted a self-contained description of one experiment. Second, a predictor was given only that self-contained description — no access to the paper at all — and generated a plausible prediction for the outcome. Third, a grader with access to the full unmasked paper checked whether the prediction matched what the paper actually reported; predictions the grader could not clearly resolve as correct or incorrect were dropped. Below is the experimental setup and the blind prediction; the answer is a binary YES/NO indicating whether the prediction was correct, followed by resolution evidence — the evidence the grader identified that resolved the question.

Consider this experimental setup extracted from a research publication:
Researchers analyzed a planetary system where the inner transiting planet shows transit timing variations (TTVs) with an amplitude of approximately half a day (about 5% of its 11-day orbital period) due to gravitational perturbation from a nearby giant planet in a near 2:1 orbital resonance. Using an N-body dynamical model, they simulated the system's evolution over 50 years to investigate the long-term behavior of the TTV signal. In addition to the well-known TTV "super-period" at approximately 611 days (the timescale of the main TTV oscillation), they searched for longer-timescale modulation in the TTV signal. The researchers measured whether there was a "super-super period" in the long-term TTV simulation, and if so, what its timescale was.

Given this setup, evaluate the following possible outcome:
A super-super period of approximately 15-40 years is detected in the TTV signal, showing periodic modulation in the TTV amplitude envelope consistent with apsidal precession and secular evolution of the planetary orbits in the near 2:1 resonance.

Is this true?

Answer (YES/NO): YES